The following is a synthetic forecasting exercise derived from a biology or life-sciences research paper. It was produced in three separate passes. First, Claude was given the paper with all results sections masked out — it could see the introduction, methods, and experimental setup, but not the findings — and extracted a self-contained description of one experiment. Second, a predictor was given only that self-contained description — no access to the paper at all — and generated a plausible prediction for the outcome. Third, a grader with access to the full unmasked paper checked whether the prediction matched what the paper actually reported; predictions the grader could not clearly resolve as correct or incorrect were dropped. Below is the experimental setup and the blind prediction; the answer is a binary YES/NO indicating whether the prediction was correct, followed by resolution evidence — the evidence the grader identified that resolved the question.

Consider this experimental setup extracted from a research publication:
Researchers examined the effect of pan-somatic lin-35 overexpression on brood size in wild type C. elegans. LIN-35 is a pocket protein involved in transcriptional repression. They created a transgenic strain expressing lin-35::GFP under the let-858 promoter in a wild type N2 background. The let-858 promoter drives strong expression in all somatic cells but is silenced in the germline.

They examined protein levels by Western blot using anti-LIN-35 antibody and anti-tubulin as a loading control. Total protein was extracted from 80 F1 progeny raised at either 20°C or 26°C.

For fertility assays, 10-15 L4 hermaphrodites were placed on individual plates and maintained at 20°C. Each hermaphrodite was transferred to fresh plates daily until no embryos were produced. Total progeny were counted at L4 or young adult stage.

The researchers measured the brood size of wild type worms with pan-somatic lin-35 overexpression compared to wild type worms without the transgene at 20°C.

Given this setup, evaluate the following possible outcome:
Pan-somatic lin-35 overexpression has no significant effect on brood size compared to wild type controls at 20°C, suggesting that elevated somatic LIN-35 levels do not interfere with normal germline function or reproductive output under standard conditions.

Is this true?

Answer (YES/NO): NO